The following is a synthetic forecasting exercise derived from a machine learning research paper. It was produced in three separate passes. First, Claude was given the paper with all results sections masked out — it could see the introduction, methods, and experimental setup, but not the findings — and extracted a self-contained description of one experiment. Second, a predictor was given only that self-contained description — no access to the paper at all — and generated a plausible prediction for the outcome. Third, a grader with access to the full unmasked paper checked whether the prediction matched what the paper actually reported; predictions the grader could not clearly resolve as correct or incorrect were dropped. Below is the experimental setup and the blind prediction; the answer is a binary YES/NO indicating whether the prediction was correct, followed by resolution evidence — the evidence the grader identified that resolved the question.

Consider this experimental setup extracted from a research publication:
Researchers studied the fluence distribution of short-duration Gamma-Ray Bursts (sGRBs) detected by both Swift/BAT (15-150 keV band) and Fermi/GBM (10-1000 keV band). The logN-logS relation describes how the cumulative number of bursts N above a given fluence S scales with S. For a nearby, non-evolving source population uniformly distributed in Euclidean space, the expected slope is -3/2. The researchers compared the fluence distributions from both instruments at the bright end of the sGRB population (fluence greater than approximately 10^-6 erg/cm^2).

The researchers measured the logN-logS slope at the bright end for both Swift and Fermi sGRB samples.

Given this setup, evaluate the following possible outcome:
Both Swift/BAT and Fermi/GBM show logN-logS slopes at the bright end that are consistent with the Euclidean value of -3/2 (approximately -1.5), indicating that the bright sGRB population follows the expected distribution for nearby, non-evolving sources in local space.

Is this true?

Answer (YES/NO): YES